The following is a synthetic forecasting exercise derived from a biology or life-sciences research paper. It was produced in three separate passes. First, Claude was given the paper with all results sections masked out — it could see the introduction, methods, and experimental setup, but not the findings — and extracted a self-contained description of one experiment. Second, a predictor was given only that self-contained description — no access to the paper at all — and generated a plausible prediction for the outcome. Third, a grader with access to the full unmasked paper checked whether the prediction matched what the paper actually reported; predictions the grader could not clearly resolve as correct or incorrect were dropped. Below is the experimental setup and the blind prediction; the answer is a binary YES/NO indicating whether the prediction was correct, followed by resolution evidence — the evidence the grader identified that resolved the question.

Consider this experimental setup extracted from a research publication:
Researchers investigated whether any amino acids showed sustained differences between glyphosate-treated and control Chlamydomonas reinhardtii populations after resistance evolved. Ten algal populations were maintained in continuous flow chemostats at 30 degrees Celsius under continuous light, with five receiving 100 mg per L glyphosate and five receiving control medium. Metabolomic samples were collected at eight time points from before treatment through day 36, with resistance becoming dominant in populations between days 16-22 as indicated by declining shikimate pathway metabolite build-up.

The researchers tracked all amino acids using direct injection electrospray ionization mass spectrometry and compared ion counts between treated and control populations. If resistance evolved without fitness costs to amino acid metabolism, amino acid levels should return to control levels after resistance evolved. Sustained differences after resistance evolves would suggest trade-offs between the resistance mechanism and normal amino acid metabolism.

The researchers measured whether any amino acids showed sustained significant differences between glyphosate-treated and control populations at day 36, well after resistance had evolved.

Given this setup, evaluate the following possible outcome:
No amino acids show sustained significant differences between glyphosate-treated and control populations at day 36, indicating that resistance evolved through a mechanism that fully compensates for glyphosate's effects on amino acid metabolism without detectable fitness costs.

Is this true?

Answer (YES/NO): NO